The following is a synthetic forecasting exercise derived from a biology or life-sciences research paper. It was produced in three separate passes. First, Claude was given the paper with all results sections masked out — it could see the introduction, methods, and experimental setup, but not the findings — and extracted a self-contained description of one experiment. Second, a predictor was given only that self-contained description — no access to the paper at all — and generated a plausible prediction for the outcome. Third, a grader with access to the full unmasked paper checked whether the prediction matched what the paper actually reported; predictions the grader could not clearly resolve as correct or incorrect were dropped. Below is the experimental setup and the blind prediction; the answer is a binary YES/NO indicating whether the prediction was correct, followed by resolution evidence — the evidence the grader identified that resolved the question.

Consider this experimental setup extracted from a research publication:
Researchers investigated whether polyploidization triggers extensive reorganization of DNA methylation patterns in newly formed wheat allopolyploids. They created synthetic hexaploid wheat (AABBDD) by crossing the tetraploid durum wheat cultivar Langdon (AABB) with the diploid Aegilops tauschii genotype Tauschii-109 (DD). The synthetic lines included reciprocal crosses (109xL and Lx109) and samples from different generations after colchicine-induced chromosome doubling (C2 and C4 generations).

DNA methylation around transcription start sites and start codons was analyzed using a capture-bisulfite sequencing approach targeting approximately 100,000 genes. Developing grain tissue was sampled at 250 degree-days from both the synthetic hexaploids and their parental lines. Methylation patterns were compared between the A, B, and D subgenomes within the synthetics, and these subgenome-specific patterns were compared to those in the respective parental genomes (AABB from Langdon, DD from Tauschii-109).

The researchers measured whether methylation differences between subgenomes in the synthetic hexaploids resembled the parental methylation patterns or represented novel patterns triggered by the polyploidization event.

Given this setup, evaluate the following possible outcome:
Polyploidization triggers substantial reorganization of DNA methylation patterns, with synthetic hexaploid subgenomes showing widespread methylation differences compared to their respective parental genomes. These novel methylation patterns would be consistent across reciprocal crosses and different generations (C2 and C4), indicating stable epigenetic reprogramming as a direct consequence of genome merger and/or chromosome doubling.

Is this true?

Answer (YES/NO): NO